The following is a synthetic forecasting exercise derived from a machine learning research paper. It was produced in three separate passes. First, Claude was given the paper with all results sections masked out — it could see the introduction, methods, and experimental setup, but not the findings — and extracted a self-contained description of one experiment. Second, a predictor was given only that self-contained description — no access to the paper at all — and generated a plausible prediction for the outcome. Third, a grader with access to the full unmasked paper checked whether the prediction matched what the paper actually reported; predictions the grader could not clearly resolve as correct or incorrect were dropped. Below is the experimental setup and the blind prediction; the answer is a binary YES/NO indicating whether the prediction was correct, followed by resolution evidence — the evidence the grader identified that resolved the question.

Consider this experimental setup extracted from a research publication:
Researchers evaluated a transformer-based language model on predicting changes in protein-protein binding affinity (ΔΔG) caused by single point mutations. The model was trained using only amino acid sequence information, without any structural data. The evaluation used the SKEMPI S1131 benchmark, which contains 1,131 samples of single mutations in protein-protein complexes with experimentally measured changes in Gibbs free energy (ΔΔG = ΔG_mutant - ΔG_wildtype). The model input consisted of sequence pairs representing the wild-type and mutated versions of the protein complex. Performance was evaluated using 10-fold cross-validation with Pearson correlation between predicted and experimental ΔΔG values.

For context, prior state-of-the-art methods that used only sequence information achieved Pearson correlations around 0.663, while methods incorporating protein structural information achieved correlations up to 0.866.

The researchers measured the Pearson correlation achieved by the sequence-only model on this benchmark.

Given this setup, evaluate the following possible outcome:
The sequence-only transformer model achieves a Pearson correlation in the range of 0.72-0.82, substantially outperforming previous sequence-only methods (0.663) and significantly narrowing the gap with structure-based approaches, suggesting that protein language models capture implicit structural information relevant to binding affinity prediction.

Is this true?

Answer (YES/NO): NO